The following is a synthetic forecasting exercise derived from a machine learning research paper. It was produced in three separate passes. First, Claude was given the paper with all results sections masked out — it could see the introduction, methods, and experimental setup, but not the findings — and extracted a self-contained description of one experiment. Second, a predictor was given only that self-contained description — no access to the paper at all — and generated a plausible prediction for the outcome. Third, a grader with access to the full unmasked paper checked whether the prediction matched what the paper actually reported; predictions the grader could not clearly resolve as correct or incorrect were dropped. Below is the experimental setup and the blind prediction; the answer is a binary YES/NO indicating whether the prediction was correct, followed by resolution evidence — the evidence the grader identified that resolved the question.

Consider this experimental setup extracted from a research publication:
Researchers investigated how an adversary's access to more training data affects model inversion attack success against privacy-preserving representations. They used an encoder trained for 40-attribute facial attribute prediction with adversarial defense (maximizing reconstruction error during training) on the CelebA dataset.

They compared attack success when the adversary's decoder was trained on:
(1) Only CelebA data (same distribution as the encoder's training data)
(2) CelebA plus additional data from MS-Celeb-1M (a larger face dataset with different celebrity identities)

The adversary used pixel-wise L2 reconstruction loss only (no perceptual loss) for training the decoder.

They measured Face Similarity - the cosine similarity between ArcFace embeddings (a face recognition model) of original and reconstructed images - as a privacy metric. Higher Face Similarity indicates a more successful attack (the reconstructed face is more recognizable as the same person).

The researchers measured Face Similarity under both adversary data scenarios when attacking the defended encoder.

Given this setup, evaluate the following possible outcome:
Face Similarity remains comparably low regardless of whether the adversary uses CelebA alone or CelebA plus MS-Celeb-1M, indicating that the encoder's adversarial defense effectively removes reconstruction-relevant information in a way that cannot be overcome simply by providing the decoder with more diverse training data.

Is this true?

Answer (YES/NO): NO